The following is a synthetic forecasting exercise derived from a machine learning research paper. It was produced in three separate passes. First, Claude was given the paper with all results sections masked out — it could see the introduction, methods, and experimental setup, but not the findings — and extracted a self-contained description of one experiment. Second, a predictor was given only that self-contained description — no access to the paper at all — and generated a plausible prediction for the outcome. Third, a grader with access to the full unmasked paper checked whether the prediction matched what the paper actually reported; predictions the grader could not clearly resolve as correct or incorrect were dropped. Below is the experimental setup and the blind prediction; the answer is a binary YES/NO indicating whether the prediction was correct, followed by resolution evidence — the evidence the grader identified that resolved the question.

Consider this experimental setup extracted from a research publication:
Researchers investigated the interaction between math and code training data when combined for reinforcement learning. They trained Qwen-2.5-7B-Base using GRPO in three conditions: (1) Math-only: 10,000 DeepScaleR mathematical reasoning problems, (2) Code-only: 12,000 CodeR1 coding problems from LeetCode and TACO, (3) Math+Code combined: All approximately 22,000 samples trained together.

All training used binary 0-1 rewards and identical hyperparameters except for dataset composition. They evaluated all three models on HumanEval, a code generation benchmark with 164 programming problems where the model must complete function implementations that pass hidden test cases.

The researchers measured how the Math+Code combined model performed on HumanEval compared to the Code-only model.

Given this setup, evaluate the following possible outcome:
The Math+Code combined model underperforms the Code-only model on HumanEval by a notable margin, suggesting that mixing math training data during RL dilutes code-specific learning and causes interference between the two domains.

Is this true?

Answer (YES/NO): NO